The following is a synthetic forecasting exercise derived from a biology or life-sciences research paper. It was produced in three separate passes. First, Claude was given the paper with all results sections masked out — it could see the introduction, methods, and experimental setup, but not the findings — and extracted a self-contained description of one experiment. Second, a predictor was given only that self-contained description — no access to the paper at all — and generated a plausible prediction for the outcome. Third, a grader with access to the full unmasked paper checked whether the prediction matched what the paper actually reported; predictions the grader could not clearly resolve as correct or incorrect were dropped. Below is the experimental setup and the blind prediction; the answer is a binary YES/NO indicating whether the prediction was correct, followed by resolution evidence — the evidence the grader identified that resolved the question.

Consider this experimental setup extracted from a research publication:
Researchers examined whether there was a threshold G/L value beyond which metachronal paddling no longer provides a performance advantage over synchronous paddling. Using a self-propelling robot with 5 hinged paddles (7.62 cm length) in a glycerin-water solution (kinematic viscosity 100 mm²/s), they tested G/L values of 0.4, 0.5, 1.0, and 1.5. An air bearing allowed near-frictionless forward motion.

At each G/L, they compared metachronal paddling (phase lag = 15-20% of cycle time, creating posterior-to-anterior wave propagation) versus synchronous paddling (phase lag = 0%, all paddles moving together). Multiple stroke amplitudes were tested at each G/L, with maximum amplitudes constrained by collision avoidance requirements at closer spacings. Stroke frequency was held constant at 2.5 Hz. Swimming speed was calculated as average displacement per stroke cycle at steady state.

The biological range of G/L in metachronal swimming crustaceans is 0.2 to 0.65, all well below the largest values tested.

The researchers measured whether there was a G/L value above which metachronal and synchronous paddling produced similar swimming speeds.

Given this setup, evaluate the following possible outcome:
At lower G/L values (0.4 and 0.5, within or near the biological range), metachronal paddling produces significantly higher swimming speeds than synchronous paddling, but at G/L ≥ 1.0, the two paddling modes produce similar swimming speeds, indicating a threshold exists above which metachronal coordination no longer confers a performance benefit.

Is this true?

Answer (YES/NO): NO